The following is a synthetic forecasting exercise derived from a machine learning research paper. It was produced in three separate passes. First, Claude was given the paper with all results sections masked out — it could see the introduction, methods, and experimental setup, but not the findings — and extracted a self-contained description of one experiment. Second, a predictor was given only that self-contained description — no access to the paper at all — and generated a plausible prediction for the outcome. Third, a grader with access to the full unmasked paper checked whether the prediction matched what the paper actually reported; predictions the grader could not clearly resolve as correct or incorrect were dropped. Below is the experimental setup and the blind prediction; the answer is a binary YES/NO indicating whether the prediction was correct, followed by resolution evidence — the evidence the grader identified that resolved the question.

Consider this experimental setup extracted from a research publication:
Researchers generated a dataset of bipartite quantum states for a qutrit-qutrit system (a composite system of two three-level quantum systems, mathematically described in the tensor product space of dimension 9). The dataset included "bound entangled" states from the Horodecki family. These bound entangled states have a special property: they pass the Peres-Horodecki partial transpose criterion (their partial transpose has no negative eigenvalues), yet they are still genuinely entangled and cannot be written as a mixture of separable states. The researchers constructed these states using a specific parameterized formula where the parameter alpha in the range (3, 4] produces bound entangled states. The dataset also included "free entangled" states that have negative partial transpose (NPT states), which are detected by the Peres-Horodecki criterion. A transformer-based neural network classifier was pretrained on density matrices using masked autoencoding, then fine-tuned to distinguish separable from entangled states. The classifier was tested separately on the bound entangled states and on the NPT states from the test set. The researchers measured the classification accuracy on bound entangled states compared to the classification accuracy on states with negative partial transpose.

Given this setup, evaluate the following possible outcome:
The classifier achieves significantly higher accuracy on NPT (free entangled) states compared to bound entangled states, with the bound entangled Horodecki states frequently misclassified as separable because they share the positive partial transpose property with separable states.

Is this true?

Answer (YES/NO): NO